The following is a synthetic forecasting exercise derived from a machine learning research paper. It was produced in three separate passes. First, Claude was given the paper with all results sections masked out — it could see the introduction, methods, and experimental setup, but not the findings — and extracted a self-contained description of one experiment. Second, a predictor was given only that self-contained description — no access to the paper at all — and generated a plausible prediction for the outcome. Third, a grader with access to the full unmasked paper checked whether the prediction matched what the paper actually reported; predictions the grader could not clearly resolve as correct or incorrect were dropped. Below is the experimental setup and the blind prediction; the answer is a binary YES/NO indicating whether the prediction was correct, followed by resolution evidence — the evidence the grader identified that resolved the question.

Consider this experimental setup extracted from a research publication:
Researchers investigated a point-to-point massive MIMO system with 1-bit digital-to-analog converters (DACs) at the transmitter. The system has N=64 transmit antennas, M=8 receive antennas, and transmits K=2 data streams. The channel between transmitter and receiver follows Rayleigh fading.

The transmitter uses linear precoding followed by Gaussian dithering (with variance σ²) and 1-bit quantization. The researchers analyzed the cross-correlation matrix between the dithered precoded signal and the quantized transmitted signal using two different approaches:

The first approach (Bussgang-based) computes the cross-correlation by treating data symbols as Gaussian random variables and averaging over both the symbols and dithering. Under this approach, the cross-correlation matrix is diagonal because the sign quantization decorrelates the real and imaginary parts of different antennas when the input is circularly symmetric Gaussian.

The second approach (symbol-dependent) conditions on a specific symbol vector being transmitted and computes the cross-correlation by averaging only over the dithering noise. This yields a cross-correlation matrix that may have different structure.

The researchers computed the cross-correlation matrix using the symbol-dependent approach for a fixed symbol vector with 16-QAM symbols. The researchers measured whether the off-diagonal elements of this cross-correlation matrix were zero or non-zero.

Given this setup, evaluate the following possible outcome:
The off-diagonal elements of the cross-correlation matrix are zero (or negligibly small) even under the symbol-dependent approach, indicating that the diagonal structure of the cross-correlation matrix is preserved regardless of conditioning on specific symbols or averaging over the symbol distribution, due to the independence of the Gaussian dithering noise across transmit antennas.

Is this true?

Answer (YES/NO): NO